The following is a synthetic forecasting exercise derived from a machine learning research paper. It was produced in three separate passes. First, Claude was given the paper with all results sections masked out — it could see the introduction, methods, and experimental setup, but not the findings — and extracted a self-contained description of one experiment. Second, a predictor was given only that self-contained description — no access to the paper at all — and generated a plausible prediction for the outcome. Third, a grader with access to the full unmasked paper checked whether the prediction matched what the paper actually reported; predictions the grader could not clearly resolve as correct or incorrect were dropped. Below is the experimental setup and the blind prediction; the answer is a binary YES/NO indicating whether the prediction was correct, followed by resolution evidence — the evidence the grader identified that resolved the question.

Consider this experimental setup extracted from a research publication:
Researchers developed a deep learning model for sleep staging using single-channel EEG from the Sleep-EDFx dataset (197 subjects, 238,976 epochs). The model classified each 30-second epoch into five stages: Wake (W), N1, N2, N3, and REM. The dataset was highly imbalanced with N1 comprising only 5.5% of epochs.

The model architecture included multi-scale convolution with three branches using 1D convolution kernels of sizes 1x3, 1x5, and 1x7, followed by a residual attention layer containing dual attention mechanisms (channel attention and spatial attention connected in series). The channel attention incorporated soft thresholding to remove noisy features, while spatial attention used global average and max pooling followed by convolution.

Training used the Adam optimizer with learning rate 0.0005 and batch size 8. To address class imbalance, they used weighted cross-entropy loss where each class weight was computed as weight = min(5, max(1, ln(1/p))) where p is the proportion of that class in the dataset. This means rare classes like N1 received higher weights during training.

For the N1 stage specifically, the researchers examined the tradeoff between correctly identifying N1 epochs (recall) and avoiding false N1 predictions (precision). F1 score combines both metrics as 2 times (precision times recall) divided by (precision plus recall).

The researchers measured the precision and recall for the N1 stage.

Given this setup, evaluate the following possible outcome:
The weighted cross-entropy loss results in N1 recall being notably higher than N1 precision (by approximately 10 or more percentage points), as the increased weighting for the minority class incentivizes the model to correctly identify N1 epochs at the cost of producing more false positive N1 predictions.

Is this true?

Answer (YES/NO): YES